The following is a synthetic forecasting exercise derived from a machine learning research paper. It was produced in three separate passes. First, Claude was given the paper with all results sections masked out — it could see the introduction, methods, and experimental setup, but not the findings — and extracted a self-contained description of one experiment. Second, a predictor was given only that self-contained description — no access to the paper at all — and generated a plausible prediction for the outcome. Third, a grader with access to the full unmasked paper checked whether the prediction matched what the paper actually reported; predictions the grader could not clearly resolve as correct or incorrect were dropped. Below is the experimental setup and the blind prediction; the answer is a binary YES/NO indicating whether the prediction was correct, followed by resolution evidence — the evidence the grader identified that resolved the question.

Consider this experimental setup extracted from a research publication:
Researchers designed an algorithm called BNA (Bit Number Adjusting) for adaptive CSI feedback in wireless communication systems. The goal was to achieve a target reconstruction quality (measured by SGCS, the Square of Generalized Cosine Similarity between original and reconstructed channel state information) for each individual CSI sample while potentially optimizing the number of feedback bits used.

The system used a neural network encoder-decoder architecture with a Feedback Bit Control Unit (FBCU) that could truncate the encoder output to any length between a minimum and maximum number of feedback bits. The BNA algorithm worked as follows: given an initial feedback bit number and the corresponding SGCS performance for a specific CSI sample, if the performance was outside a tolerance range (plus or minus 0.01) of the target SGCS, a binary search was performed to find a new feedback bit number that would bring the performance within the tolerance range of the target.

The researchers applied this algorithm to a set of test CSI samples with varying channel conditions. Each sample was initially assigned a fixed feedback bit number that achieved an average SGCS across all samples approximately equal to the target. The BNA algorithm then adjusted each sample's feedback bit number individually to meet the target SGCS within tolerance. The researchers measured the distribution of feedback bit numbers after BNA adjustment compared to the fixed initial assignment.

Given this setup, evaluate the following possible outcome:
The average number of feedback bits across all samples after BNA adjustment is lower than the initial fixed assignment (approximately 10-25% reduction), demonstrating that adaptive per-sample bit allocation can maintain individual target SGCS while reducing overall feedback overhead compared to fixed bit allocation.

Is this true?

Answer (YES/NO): NO